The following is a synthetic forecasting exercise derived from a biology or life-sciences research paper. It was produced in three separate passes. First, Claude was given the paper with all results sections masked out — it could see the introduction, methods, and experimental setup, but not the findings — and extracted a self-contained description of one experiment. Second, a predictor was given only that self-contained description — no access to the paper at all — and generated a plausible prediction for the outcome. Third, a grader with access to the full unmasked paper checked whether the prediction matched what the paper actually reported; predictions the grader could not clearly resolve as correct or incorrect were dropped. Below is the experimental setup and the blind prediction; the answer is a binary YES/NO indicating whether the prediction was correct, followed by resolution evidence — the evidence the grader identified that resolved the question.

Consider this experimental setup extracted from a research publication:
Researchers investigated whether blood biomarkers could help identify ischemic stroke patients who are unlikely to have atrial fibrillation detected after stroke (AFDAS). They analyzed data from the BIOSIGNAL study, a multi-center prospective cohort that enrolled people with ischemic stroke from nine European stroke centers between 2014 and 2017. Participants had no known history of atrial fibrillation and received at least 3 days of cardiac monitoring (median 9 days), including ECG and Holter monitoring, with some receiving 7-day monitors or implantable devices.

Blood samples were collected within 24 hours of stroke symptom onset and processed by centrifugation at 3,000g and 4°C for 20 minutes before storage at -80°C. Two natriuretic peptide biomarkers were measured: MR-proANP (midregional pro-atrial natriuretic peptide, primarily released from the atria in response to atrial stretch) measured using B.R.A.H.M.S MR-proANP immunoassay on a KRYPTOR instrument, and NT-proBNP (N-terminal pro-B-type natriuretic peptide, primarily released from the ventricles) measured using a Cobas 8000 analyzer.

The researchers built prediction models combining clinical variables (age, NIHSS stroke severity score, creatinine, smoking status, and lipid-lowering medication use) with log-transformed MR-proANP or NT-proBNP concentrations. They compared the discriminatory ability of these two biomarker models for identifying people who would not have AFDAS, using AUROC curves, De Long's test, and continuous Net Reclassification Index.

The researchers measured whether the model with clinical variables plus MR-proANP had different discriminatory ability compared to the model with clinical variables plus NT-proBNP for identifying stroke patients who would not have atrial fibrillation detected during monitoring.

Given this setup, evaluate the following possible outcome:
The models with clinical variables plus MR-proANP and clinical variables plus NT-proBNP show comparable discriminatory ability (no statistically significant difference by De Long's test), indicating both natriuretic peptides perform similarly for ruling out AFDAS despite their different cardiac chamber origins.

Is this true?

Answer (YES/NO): YES